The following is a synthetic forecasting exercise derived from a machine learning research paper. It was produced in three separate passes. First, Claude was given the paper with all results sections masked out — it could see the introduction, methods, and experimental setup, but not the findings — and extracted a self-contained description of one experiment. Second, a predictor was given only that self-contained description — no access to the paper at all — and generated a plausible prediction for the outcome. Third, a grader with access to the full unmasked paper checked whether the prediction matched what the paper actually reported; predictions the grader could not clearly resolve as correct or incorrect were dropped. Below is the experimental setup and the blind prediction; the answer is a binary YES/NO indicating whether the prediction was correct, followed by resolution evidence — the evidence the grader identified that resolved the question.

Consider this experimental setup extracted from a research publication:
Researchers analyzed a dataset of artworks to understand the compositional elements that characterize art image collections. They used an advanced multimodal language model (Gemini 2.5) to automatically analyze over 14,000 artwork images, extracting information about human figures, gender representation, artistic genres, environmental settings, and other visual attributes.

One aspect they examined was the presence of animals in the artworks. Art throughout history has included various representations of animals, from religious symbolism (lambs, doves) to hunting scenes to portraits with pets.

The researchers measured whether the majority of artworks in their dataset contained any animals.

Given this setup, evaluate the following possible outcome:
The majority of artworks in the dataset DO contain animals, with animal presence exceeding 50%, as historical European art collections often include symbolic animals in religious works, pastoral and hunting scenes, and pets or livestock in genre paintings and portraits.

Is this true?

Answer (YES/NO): NO